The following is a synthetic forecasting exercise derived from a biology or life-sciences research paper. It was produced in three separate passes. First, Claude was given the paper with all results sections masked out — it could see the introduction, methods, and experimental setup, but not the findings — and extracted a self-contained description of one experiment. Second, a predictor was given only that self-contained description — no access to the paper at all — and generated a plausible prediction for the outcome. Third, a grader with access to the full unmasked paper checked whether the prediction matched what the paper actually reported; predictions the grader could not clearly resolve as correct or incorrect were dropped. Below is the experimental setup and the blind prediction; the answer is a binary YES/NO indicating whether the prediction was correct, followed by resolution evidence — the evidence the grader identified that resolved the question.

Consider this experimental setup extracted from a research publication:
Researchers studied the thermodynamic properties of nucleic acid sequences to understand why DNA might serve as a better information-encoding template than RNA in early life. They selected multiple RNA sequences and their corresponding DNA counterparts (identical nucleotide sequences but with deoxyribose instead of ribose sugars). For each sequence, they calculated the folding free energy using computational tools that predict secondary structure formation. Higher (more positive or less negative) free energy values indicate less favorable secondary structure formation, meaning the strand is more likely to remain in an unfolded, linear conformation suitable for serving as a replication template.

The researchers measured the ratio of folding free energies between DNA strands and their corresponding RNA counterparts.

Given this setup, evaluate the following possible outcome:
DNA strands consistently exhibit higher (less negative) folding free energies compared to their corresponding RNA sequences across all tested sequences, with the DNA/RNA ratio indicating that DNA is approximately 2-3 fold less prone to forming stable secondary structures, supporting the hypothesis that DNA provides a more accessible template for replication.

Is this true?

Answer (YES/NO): NO